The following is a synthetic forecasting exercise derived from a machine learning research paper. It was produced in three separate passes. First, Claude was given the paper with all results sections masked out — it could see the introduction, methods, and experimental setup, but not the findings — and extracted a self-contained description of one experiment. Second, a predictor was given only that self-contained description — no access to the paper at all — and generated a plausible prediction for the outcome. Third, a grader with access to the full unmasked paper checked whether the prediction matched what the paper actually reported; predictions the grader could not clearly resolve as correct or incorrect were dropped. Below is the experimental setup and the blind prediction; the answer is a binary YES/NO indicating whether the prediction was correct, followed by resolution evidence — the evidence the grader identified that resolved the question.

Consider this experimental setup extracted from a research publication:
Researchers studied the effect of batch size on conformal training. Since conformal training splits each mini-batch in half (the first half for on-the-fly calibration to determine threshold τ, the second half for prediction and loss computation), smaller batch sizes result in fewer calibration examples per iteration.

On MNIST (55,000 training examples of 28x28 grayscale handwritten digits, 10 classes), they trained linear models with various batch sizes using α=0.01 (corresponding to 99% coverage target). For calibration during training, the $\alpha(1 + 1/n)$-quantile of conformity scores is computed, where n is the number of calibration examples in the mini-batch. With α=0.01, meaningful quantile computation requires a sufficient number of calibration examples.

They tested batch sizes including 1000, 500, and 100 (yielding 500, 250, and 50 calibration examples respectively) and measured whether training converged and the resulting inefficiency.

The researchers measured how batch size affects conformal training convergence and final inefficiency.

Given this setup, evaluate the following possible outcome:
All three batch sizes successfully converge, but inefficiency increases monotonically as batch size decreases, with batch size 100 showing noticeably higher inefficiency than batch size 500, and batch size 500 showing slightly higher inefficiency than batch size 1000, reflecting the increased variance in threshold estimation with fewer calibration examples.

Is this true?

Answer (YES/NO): NO